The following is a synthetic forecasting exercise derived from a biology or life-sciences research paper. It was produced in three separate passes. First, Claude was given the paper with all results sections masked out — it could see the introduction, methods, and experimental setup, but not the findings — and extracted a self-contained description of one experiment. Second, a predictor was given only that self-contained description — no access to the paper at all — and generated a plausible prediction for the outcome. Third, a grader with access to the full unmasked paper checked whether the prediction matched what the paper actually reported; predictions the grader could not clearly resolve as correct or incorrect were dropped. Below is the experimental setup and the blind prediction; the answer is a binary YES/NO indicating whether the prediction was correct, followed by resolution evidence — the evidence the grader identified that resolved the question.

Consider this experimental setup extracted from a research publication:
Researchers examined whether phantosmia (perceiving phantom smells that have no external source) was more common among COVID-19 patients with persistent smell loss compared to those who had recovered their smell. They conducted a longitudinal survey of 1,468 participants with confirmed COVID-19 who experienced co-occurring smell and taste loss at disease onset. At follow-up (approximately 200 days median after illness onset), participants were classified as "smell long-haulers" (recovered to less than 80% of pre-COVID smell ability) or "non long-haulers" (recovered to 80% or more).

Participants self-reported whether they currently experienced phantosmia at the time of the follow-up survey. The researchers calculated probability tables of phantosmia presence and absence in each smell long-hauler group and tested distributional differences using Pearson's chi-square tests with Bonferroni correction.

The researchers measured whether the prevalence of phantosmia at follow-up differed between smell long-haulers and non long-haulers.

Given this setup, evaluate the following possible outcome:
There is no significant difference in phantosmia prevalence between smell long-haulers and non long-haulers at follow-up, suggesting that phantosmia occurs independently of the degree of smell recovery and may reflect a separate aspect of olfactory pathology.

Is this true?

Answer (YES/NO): NO